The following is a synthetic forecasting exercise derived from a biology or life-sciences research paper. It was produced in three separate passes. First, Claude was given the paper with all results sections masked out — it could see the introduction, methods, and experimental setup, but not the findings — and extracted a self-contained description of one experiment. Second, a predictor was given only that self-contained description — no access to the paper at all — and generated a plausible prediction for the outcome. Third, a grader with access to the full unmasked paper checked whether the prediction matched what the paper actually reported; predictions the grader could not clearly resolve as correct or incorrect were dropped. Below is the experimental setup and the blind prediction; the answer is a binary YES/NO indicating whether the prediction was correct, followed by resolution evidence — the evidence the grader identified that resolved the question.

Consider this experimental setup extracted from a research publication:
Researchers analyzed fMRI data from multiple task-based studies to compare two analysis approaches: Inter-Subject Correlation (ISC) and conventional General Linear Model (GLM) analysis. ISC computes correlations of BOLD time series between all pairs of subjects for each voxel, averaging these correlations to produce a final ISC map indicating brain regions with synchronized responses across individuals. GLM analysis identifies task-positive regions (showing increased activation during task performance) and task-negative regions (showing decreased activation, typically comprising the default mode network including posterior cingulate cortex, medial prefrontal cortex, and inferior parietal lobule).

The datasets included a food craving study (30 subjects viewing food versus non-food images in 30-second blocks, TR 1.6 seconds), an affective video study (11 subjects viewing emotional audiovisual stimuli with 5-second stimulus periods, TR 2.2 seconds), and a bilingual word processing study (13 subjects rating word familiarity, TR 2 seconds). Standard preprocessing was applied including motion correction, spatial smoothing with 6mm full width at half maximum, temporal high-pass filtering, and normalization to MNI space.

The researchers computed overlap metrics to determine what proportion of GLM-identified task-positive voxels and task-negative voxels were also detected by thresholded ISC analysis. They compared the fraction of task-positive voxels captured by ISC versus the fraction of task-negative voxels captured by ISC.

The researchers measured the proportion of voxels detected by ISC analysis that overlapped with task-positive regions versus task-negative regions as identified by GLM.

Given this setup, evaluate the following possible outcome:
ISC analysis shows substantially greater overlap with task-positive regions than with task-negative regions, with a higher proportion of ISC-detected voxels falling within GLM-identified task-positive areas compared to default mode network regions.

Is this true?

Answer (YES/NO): YES